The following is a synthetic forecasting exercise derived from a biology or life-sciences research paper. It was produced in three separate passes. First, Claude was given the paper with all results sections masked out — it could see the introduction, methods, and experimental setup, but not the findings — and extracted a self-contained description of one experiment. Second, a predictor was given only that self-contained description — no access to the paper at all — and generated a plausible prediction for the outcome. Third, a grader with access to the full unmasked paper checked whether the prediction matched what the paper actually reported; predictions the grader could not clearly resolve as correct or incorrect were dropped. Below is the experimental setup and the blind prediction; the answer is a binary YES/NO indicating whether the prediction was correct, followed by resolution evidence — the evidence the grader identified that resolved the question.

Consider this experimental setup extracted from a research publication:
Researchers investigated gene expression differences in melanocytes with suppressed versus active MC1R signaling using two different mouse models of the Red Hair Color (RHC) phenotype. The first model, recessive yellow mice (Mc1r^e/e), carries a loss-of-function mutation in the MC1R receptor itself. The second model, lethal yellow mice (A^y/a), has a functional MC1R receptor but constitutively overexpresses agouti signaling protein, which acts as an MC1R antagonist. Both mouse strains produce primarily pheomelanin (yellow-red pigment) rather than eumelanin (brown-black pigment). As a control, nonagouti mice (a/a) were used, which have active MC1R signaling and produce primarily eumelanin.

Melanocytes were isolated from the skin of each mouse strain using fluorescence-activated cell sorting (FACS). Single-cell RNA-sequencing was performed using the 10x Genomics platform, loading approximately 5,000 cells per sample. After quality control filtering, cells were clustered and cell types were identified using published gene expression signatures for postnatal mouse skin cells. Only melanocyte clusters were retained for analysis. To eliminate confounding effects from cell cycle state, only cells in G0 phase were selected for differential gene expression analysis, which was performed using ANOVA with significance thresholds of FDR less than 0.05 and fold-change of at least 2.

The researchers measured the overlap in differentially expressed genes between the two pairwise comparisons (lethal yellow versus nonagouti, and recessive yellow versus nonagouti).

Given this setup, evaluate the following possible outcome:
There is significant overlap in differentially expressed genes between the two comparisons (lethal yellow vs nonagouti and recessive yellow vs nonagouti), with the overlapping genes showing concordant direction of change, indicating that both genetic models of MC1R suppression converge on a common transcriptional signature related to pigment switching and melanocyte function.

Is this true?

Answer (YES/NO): YES